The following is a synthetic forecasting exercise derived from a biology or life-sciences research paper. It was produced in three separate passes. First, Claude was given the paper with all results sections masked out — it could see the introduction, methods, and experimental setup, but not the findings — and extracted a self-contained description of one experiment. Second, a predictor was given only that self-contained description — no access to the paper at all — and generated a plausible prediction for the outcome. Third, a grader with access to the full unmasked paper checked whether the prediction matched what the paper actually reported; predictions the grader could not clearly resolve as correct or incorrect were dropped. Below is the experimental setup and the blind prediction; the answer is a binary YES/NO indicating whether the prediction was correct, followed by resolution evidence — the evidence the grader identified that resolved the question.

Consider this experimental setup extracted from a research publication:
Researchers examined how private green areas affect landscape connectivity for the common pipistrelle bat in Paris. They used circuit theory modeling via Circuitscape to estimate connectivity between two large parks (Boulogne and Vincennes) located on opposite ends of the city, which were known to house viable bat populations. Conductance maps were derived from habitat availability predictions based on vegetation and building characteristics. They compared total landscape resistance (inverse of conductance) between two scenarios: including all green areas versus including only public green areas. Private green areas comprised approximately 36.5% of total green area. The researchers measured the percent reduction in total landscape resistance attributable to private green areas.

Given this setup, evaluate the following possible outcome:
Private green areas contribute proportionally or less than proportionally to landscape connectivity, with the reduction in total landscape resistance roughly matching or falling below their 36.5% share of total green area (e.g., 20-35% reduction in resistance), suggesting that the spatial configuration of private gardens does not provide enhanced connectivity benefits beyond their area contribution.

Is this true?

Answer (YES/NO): NO